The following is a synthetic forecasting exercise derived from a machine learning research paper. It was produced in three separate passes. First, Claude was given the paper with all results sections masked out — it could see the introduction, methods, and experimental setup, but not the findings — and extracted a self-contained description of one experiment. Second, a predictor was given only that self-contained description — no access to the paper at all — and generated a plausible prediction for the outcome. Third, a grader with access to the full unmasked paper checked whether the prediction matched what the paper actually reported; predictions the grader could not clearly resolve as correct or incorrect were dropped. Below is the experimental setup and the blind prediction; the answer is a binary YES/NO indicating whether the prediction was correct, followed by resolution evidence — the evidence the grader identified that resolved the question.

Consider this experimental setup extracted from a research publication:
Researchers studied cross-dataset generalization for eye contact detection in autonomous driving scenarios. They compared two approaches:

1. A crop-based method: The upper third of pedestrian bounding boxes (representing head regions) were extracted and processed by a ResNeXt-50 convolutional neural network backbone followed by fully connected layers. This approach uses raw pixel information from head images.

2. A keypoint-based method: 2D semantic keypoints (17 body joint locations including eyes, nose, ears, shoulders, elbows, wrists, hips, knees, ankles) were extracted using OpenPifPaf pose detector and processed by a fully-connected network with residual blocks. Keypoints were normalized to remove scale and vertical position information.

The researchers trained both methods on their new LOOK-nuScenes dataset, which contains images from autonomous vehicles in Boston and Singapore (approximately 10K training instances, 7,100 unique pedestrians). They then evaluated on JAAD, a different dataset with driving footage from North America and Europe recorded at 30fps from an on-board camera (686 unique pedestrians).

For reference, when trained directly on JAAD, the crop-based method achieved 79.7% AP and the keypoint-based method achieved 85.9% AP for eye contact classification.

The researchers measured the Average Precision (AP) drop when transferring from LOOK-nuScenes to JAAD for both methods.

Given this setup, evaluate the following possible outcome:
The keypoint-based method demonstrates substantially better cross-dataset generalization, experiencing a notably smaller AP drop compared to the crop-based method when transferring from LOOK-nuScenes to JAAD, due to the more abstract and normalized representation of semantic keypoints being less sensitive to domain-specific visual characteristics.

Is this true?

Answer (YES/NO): YES